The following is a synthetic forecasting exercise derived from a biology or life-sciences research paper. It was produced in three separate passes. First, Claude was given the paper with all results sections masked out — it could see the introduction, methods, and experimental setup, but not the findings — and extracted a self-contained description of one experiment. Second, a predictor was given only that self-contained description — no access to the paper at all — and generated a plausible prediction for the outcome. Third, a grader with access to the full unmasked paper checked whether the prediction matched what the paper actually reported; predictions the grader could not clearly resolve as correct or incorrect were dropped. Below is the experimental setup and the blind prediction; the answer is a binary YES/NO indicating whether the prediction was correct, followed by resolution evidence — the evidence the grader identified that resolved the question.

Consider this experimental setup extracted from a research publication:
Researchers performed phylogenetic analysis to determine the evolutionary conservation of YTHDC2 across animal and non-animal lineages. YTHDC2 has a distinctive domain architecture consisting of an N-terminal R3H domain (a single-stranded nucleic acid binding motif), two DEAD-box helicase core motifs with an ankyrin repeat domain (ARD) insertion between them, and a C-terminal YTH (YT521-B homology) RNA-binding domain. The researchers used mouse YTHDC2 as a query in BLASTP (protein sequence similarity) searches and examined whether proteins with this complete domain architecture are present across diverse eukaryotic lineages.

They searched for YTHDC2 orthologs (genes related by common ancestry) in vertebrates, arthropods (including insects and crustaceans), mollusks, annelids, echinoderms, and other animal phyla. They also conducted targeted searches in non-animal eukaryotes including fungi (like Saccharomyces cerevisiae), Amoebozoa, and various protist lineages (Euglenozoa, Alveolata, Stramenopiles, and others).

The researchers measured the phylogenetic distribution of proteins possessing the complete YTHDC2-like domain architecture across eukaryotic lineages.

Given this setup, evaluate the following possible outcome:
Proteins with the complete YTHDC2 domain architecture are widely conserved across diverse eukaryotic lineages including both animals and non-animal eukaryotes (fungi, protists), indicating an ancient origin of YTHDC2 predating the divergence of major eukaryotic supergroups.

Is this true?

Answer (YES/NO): NO